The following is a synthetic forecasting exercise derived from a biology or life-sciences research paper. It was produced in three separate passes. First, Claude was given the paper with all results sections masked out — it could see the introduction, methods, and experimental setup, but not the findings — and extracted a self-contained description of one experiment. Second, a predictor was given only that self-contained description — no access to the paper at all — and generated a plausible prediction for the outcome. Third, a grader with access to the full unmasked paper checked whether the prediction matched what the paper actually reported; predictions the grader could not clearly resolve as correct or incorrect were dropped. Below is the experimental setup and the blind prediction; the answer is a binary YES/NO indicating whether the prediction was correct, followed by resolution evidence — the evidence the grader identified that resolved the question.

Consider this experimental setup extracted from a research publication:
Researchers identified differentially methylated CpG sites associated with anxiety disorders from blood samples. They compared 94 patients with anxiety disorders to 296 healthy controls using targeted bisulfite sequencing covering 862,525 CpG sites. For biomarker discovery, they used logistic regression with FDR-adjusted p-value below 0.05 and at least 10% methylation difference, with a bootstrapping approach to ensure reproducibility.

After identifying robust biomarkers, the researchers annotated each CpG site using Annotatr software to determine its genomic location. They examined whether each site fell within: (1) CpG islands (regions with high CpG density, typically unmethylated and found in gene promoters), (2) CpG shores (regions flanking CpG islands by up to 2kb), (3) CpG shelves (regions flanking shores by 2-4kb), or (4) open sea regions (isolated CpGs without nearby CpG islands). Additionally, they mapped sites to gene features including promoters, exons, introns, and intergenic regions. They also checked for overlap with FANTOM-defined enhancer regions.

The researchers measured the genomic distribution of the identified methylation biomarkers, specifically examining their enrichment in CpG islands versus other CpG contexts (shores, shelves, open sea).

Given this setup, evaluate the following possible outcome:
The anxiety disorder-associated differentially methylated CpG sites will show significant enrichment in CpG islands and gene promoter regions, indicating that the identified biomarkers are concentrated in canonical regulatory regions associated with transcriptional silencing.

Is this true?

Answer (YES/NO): YES